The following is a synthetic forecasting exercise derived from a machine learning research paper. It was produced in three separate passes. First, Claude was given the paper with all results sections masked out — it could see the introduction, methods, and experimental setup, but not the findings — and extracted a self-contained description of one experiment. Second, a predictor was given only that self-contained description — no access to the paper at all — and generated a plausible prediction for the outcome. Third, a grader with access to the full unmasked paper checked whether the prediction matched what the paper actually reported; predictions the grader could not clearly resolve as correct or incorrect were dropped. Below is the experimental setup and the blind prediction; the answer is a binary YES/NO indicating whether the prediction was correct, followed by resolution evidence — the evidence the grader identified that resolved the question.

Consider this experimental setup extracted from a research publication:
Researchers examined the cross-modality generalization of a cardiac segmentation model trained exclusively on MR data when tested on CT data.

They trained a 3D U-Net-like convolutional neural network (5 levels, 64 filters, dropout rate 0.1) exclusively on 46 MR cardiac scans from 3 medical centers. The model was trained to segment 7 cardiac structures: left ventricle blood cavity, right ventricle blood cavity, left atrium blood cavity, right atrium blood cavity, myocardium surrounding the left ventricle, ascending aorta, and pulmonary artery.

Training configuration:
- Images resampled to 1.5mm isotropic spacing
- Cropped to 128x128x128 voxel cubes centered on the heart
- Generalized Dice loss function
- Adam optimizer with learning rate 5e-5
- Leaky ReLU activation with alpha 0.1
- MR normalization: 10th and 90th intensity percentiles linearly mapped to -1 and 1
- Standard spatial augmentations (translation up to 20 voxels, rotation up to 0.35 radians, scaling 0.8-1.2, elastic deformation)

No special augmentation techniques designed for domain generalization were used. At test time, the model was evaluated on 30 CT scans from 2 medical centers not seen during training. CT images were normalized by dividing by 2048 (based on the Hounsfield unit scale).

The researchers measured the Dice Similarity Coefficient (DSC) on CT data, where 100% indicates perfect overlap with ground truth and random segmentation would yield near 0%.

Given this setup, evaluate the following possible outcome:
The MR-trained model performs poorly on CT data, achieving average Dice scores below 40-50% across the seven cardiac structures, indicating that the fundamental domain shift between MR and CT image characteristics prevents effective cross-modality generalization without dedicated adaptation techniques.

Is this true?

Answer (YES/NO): YES